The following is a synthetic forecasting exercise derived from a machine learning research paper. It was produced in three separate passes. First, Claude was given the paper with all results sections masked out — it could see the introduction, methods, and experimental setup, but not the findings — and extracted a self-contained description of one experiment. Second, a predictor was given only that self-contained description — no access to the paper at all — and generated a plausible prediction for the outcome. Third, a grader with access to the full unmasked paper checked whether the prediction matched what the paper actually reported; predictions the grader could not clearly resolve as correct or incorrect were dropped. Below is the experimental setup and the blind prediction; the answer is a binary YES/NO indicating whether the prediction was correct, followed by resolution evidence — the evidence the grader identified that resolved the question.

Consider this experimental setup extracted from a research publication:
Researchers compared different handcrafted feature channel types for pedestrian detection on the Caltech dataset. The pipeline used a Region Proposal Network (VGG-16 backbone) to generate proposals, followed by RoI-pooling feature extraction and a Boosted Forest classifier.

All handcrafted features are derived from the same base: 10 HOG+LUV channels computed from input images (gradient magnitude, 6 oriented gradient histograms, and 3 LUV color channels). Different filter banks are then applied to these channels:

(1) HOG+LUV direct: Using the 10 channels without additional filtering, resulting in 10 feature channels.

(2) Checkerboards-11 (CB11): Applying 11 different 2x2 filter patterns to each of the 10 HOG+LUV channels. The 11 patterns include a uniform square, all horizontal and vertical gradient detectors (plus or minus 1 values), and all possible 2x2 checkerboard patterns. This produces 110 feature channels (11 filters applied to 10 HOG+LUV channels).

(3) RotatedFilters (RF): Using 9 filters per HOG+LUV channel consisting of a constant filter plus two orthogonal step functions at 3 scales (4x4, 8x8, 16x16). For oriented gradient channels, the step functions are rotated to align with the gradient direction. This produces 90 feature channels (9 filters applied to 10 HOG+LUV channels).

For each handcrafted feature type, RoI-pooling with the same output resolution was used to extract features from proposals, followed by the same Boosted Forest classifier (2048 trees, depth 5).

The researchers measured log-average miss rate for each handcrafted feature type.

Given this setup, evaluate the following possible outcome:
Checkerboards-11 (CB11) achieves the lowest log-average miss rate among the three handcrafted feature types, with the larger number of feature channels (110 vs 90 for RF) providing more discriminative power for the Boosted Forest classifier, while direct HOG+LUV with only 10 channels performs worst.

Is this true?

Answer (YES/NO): NO